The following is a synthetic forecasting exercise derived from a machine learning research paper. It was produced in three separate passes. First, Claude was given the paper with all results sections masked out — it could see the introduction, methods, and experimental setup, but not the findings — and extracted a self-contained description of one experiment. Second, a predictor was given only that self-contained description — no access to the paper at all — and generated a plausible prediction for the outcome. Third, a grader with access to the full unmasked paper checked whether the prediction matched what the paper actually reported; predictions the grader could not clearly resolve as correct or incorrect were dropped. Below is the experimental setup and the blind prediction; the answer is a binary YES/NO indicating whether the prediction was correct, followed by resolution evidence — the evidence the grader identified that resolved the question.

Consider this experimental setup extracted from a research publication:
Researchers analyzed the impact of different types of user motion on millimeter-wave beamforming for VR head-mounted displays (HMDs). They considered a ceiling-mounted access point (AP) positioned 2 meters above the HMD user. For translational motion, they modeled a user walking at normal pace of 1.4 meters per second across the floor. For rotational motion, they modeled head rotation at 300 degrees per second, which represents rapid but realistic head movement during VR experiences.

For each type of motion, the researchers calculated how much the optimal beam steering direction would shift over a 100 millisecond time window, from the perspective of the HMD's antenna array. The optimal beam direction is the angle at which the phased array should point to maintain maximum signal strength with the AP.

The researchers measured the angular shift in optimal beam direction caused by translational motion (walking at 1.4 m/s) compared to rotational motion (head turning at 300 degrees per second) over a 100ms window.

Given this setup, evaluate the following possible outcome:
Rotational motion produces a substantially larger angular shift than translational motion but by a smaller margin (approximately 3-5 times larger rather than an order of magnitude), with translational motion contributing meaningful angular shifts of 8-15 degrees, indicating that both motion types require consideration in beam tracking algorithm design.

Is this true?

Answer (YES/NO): NO